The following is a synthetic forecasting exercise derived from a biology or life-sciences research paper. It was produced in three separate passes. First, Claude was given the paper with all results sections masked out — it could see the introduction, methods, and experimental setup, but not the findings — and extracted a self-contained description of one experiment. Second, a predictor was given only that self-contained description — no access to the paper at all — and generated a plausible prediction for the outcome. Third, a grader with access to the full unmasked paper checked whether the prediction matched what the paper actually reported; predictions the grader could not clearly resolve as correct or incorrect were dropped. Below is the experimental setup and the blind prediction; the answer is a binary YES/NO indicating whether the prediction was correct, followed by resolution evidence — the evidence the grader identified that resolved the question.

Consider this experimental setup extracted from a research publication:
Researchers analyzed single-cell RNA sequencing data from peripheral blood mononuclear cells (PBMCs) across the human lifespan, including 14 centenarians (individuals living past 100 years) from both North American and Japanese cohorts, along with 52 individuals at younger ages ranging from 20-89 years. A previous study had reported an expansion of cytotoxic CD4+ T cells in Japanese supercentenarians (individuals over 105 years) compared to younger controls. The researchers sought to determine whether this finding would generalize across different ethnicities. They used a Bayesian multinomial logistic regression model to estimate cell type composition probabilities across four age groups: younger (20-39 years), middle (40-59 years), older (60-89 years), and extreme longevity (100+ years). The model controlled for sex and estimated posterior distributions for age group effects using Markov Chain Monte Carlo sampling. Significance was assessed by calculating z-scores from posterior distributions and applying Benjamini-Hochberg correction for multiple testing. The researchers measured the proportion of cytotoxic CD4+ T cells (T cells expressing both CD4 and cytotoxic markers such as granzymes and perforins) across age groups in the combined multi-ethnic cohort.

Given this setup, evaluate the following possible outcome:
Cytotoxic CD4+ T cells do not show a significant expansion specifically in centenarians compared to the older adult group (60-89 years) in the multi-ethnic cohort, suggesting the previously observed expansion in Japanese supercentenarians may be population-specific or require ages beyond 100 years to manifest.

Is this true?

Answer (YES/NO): NO